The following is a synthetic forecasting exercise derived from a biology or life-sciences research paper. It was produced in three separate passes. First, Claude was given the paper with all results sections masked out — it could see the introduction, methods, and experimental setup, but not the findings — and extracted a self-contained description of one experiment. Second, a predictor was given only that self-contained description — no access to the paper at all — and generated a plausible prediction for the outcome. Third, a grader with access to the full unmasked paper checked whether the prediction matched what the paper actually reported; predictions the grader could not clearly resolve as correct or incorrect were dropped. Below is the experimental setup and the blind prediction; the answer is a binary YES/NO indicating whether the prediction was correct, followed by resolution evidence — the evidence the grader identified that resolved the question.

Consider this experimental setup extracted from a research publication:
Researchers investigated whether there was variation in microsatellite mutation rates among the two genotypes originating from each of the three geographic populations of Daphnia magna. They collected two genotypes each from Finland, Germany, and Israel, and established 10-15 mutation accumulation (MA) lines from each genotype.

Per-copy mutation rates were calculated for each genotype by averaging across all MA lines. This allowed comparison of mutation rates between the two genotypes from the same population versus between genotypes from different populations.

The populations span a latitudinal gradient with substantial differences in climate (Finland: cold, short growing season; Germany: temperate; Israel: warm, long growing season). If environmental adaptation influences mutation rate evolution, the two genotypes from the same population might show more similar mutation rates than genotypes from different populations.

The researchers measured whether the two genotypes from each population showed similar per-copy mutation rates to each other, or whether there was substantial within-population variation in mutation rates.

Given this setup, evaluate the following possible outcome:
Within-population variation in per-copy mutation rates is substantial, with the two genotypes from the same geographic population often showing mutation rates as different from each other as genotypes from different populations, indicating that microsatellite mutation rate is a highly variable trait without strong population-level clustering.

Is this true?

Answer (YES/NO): YES